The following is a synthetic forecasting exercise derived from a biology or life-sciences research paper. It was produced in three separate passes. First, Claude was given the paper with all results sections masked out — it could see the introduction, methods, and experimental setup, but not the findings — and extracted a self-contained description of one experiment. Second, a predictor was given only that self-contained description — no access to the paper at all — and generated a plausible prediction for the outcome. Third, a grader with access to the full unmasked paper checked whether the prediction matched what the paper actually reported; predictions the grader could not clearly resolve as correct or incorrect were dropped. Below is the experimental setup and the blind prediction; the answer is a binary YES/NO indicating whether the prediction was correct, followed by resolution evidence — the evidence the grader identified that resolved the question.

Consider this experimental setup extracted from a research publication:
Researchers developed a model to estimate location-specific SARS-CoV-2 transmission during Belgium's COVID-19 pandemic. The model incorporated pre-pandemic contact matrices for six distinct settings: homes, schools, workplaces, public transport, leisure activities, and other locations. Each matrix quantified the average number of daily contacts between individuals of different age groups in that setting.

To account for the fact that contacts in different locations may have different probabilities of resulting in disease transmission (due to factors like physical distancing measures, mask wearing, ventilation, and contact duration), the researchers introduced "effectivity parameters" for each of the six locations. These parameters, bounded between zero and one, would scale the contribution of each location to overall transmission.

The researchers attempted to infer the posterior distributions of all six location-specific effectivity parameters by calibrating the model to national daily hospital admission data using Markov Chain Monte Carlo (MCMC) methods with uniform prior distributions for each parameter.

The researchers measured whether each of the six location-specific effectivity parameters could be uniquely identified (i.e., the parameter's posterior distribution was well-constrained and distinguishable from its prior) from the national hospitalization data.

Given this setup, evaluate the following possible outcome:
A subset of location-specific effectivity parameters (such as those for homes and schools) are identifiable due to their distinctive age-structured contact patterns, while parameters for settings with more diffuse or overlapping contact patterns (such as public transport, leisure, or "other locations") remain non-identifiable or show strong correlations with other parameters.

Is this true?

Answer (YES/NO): YES